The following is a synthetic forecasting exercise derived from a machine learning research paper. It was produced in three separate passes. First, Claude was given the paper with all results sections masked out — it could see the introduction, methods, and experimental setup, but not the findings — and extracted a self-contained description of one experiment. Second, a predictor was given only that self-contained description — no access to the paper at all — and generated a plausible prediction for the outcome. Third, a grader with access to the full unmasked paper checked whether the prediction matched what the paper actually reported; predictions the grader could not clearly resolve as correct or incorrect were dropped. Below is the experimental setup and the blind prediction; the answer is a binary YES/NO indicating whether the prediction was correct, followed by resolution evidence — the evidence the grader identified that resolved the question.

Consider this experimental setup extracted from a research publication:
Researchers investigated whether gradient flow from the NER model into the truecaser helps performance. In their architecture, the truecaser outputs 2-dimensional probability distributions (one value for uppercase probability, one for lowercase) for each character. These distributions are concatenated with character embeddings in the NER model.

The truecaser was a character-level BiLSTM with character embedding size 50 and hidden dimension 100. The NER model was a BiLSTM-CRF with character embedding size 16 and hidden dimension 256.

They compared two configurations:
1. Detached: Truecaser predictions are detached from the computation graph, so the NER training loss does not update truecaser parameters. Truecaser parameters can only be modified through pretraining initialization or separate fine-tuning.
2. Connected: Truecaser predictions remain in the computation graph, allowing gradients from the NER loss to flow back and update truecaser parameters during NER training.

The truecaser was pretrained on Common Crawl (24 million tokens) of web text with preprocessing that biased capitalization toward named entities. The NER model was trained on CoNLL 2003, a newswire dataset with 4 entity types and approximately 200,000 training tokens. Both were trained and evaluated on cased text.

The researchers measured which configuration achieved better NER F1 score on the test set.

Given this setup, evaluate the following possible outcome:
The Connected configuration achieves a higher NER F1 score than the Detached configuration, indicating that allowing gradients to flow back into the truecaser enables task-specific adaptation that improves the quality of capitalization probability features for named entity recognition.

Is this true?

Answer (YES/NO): NO